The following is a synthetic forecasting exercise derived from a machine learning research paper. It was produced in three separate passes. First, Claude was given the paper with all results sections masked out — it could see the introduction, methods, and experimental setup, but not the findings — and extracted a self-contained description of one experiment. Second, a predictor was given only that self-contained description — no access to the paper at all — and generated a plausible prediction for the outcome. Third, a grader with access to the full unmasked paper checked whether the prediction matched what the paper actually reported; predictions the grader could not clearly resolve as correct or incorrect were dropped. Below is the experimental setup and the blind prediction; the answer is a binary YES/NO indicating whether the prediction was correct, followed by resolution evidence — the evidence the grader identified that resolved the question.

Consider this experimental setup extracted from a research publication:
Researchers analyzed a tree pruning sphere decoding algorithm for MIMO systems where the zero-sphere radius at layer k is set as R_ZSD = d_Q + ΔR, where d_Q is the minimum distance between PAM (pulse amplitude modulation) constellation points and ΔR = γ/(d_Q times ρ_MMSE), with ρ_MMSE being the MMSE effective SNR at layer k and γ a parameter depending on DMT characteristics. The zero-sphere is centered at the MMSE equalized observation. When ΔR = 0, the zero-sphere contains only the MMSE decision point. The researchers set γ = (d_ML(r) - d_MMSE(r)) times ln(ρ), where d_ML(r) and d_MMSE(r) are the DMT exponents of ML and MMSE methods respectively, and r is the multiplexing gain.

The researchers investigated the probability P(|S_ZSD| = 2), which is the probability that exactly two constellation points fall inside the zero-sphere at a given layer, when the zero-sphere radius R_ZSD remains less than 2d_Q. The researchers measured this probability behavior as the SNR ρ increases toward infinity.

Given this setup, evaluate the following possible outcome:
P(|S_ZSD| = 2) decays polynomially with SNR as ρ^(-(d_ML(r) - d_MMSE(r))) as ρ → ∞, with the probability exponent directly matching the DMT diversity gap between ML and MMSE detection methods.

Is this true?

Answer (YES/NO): NO